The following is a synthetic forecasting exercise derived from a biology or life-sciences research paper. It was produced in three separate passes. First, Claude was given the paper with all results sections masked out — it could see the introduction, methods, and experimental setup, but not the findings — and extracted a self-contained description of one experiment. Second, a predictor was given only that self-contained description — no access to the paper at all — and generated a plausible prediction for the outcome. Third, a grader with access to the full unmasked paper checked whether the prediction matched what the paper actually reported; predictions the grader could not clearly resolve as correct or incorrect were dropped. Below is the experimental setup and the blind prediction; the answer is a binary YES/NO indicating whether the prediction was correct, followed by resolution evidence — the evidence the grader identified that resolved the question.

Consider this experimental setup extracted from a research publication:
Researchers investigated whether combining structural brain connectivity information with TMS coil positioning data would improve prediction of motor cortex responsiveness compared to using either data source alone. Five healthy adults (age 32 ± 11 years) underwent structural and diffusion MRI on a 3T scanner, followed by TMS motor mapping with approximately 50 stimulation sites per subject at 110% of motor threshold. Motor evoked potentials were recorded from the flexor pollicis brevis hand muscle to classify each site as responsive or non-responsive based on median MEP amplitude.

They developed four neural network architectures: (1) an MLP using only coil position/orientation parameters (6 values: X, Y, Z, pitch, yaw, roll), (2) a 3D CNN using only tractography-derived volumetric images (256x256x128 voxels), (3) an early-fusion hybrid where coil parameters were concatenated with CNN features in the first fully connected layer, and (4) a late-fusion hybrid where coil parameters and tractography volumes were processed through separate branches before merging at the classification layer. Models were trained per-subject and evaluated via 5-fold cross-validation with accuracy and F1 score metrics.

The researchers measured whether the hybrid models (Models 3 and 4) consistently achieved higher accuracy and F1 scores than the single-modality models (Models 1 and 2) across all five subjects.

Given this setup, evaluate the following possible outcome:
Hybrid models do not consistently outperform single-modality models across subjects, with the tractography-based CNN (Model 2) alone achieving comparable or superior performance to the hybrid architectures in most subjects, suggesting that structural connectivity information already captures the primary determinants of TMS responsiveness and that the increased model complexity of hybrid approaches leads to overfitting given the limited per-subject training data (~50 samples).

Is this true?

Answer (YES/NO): NO